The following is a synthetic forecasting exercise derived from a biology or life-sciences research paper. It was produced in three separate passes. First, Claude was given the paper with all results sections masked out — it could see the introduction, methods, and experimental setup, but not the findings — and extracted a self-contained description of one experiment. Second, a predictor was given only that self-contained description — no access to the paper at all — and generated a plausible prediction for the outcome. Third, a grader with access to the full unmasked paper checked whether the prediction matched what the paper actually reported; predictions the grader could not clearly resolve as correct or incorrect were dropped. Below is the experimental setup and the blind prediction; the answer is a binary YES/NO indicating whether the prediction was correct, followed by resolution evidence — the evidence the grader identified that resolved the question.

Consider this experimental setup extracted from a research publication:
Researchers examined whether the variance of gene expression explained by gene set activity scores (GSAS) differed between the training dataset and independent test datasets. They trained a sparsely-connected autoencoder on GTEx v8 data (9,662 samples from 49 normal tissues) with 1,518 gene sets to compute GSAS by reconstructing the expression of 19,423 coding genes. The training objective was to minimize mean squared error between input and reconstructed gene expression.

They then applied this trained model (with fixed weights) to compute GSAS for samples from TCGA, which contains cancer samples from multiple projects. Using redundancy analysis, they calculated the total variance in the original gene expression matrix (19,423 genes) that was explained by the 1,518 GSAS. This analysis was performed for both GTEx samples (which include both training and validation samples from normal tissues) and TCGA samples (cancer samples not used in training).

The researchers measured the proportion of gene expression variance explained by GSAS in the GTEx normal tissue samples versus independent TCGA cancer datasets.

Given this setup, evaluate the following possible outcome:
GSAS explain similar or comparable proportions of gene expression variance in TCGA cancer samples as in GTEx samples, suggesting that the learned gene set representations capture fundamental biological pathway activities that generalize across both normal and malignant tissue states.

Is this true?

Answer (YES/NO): YES